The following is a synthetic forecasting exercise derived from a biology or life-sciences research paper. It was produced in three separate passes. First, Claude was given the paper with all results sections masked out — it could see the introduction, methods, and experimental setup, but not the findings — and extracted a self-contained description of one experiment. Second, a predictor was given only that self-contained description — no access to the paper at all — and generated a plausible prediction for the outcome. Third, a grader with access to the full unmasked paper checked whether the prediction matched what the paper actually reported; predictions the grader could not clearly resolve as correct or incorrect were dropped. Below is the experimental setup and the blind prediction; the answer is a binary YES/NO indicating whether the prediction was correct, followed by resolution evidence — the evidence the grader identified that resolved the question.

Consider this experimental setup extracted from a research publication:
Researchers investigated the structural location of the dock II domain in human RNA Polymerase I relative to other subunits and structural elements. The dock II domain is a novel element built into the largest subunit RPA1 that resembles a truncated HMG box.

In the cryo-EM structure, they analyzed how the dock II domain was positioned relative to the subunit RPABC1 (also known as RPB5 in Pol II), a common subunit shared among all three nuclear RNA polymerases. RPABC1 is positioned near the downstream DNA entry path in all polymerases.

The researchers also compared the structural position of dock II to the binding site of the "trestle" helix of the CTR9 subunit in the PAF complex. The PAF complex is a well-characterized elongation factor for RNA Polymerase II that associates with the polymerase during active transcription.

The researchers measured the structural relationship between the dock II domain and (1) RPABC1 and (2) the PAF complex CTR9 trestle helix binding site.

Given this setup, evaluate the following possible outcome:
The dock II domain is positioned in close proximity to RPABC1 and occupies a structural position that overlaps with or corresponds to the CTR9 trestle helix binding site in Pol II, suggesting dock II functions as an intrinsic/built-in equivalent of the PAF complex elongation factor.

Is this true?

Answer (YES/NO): NO